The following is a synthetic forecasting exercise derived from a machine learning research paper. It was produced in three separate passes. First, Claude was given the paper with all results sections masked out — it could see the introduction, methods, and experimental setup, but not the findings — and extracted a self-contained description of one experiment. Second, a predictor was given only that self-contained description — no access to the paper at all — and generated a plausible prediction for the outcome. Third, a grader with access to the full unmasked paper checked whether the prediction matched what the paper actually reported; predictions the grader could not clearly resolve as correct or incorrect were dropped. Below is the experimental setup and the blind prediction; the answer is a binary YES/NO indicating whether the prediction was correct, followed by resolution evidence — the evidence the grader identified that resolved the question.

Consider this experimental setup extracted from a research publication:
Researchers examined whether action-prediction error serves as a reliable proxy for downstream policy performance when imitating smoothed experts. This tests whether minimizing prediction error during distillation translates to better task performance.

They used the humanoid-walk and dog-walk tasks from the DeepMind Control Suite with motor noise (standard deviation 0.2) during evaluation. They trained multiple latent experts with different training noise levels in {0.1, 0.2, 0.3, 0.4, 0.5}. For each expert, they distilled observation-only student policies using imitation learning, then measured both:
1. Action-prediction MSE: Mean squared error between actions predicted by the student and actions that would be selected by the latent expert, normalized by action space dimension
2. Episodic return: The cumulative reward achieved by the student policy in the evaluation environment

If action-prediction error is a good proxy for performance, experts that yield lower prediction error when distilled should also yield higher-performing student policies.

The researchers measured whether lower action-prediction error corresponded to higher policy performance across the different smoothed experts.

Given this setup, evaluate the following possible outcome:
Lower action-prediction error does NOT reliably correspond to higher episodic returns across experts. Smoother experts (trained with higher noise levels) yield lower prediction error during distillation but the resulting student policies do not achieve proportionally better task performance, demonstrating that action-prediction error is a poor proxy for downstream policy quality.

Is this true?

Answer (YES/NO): NO